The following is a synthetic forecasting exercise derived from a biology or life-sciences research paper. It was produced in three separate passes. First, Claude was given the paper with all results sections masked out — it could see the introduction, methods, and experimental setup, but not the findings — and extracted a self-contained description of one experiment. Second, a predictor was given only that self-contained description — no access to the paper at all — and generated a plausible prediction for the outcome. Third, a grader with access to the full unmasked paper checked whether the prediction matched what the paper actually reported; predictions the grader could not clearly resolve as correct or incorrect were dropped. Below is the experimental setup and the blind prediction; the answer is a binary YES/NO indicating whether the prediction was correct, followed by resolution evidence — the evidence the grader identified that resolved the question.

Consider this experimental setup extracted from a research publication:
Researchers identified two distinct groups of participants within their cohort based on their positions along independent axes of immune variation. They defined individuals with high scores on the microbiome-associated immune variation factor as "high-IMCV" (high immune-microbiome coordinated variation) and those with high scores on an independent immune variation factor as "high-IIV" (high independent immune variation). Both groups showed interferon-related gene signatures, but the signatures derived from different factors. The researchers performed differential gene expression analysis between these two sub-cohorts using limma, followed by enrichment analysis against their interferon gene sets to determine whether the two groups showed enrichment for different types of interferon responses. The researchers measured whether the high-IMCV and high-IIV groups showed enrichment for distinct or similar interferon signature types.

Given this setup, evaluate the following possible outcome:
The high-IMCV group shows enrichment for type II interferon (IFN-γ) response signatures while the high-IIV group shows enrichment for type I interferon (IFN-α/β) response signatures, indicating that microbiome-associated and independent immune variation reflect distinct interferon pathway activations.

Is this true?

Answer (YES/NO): NO